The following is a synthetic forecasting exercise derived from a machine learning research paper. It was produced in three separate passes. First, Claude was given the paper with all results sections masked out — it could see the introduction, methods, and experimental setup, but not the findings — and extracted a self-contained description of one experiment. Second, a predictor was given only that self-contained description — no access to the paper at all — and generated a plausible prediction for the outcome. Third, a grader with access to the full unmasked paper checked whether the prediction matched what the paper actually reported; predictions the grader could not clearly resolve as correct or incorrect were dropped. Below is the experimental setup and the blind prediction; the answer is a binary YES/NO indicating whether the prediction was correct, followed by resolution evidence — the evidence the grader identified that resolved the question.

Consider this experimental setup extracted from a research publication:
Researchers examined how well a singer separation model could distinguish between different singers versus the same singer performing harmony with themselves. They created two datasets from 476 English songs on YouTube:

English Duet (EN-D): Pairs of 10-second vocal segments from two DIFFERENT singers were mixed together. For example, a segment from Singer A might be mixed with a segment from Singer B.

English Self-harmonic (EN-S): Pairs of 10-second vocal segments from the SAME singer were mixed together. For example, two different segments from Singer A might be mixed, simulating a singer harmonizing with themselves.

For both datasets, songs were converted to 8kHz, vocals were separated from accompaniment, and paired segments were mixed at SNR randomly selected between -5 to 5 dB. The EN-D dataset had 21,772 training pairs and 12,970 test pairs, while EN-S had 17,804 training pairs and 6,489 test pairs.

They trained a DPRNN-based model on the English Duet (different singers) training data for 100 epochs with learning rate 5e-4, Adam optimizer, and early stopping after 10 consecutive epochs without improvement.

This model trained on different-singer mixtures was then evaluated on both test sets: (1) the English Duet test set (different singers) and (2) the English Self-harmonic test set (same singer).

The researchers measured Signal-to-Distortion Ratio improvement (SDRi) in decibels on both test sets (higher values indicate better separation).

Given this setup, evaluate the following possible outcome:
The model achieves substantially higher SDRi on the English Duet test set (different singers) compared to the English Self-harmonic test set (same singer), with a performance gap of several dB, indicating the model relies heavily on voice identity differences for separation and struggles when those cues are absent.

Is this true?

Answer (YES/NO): YES